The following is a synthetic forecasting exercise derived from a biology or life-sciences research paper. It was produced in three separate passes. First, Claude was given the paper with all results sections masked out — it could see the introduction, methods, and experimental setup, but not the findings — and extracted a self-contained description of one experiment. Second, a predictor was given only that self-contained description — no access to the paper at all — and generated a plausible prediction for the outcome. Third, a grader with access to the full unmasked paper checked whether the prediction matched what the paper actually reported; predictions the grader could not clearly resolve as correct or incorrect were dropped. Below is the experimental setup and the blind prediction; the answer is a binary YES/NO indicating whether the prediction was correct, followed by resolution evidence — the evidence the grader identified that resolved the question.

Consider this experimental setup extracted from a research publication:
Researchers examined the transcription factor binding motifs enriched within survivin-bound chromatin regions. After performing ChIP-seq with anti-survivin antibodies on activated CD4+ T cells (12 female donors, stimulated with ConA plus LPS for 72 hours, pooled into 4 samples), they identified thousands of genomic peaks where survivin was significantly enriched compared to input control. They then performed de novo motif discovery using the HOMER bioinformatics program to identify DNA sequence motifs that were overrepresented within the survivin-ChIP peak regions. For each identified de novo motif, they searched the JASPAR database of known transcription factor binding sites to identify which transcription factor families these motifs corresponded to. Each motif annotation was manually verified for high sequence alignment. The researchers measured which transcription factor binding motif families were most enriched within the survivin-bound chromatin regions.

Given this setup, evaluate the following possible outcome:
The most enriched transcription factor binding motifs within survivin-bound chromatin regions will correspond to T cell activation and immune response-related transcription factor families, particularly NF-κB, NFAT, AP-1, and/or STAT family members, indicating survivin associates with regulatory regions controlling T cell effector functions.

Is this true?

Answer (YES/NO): NO